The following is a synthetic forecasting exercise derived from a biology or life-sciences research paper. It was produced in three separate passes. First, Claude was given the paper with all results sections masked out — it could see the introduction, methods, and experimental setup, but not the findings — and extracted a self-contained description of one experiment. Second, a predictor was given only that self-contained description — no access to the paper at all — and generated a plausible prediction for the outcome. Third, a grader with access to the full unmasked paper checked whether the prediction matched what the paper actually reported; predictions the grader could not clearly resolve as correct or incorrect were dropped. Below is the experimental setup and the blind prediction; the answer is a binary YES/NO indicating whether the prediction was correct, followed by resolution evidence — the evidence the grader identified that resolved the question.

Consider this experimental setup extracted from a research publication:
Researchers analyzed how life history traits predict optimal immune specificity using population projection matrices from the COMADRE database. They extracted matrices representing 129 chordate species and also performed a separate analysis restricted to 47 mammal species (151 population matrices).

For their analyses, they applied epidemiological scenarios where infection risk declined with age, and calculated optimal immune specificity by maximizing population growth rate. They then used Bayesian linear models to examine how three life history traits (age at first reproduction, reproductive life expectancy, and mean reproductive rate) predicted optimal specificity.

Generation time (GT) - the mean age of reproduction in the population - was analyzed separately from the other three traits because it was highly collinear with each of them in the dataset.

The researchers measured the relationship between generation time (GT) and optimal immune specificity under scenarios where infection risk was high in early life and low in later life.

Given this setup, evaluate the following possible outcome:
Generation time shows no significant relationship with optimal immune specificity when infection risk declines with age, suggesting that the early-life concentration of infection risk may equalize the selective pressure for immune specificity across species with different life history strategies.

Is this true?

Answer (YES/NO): NO